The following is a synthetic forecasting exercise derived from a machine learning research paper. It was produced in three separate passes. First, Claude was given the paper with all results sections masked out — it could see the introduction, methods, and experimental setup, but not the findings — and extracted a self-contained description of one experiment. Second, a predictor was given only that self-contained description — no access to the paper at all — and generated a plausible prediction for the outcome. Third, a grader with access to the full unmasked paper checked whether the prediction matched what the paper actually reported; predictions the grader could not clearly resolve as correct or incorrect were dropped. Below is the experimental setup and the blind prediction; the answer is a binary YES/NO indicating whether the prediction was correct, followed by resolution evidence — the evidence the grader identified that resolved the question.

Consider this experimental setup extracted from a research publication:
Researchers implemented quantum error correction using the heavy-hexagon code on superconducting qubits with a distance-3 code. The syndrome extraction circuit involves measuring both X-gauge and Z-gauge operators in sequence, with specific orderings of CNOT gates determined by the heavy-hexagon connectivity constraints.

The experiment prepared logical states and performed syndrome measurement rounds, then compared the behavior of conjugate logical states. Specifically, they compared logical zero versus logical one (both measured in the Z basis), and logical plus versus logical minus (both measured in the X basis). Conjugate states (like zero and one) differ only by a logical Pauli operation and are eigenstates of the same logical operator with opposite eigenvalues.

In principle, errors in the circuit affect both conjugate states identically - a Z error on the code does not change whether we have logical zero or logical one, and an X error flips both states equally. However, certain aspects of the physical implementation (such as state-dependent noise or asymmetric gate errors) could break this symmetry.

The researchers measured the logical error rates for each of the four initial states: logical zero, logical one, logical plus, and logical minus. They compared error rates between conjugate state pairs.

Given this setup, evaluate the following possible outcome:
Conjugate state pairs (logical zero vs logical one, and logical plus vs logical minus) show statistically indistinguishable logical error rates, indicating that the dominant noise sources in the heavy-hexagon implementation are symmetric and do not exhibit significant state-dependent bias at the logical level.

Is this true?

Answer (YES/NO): YES